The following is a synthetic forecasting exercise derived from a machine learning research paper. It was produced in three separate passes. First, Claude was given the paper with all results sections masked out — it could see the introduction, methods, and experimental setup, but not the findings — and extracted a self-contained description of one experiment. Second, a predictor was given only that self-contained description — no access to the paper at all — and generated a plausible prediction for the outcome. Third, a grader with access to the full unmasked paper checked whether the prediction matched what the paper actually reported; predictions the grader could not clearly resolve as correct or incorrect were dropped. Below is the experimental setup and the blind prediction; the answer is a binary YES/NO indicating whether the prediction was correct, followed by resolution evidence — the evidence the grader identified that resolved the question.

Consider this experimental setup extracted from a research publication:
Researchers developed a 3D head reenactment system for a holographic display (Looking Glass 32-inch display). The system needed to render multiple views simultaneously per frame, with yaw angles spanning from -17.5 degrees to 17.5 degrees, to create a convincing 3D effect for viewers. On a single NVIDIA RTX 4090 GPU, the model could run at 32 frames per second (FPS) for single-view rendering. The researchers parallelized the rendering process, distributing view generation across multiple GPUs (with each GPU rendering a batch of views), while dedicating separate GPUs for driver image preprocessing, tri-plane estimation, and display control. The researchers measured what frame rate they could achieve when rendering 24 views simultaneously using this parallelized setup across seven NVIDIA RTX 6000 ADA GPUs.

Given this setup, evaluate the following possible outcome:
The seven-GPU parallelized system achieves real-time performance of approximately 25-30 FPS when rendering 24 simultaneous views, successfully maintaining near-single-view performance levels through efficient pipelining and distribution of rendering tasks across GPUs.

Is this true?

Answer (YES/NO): YES